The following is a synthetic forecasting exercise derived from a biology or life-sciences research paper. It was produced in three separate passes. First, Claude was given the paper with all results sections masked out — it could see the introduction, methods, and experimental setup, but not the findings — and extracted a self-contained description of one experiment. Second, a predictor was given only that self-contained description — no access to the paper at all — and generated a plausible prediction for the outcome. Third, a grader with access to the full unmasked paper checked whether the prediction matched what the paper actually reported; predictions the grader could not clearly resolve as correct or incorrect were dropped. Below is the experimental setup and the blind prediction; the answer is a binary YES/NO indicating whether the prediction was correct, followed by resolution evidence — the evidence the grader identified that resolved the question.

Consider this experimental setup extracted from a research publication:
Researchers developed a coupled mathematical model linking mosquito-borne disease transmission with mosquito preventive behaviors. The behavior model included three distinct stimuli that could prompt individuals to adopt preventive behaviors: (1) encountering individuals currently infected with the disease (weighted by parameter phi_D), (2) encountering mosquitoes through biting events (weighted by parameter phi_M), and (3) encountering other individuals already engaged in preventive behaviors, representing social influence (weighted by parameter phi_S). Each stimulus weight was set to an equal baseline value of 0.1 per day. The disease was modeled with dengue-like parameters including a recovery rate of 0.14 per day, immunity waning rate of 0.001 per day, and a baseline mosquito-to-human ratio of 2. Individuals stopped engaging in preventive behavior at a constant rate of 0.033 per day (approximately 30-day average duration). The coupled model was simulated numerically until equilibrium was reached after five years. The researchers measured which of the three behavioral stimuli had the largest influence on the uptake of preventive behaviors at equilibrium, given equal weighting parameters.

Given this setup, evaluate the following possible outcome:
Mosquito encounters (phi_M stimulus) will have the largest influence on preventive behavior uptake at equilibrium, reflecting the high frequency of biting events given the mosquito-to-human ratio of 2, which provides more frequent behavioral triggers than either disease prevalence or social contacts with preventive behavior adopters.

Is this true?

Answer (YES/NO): YES